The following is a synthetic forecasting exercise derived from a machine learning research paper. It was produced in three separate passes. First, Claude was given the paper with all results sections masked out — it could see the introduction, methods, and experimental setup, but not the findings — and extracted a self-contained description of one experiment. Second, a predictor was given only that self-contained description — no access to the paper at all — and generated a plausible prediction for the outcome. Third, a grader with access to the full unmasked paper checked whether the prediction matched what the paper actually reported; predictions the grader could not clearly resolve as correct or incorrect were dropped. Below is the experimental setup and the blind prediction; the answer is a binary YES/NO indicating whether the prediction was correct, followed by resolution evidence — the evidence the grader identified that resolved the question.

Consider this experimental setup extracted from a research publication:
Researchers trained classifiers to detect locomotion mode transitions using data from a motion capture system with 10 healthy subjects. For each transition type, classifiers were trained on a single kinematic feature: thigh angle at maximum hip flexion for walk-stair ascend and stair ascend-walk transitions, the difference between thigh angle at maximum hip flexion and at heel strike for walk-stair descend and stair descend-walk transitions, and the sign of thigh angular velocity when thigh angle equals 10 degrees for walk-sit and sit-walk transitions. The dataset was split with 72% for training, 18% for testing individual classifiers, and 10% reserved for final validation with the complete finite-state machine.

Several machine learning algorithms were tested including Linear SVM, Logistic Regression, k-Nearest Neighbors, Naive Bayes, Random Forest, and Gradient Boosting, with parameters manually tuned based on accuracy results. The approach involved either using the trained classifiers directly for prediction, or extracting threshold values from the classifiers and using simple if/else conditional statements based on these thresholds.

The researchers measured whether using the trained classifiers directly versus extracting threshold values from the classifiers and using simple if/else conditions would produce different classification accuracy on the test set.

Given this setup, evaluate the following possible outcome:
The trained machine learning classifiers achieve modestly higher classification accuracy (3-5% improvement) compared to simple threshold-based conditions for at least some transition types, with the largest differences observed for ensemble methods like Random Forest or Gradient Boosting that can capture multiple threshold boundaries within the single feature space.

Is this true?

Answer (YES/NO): NO